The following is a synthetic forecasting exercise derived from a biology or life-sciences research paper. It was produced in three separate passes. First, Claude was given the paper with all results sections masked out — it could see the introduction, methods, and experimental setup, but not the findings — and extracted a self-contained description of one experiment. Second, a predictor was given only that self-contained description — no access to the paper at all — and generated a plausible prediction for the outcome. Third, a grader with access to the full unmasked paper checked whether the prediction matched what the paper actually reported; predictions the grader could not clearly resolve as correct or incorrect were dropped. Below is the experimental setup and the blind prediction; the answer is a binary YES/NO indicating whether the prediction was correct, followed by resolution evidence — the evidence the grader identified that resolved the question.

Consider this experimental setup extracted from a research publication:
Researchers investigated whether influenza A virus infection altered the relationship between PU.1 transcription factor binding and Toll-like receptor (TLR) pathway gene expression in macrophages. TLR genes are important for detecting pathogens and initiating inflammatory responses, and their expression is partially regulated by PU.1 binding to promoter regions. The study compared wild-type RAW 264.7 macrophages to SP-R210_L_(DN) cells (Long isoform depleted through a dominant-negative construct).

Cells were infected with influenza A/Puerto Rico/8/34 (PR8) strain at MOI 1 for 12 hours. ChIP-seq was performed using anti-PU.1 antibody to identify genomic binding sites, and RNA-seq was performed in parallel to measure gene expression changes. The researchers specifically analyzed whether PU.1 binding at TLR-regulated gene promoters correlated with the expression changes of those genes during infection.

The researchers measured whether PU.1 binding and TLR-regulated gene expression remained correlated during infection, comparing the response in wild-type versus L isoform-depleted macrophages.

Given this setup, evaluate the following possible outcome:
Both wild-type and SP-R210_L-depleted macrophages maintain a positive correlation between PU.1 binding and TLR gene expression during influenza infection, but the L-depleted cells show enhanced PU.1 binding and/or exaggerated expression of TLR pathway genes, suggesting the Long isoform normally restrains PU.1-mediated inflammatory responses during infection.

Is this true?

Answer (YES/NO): NO